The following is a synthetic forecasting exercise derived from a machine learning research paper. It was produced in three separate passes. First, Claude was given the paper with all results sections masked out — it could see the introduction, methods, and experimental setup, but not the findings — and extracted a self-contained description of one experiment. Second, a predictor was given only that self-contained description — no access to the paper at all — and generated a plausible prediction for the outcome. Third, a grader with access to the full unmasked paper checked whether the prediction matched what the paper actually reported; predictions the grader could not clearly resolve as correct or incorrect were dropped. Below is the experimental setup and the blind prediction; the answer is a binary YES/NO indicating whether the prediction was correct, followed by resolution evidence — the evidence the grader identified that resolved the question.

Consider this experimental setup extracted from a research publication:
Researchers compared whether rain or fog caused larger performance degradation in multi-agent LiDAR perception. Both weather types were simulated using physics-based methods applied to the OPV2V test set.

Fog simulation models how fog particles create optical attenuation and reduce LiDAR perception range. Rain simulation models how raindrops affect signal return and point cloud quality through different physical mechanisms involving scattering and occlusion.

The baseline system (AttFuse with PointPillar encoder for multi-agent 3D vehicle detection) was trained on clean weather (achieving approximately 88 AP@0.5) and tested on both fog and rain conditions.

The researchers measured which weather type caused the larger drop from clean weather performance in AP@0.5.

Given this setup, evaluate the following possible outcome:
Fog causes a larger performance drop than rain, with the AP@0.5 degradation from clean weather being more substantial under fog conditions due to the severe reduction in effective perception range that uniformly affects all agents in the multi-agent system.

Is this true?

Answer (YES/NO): YES